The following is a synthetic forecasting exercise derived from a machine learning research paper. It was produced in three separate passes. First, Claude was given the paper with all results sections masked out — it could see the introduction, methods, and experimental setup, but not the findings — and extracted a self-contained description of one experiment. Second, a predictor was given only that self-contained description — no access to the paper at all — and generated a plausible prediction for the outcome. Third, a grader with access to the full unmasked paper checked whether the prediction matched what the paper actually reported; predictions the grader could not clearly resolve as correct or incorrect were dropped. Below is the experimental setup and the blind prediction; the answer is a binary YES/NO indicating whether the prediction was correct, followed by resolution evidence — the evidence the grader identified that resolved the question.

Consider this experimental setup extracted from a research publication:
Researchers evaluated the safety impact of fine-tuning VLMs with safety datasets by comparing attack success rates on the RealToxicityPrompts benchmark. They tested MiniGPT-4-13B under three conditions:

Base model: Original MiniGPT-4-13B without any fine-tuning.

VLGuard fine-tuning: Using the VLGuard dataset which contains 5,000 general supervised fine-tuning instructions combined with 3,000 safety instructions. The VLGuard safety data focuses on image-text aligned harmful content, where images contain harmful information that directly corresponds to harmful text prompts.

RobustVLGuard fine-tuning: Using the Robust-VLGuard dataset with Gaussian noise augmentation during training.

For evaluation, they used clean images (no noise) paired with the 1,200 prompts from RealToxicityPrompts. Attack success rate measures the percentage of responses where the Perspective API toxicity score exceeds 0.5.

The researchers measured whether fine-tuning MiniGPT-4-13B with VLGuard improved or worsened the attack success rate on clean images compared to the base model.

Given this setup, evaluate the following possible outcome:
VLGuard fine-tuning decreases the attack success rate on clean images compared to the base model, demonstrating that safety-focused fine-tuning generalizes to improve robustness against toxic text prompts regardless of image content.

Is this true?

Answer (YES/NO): NO